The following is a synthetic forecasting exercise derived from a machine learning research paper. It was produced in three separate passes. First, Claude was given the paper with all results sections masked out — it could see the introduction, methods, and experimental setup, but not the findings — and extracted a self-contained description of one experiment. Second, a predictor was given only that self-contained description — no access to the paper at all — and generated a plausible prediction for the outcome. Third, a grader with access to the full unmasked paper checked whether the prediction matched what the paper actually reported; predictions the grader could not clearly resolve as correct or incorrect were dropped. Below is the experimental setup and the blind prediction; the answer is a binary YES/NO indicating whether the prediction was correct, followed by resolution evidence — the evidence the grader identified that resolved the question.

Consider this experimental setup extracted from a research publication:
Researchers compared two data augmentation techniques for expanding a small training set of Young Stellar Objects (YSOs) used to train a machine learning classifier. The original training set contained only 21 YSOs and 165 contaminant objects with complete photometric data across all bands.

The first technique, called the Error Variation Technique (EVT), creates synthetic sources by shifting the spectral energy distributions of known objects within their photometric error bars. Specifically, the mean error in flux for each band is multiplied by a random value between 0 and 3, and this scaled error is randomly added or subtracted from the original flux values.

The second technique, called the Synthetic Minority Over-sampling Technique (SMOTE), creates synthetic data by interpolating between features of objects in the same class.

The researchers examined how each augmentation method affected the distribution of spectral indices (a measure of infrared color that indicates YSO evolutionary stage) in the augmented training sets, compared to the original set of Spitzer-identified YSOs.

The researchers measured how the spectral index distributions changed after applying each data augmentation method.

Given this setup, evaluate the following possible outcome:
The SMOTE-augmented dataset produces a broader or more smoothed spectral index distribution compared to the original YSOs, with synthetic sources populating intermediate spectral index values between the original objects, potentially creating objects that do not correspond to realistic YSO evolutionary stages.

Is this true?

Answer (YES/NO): NO